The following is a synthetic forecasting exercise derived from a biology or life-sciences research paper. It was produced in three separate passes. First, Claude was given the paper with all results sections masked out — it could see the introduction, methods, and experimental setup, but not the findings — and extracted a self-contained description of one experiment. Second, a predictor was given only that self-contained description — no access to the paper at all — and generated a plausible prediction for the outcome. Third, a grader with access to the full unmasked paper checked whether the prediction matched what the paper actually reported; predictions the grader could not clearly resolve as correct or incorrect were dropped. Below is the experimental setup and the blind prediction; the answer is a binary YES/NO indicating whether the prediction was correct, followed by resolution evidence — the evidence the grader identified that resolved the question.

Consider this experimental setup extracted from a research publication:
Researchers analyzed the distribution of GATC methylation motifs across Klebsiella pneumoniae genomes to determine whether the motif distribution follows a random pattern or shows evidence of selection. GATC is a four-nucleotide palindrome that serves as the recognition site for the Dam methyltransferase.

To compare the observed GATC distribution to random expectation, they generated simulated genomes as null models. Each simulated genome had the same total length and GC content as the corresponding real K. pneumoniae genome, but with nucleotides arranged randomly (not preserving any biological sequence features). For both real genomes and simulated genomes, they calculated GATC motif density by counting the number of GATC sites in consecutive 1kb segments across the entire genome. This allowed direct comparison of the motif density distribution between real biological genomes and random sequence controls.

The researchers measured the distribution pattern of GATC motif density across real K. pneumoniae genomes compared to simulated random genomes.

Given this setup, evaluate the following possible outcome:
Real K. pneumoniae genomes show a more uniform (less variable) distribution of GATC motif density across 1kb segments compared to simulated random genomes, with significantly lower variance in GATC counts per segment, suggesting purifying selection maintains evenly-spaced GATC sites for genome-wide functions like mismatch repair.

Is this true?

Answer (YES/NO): NO